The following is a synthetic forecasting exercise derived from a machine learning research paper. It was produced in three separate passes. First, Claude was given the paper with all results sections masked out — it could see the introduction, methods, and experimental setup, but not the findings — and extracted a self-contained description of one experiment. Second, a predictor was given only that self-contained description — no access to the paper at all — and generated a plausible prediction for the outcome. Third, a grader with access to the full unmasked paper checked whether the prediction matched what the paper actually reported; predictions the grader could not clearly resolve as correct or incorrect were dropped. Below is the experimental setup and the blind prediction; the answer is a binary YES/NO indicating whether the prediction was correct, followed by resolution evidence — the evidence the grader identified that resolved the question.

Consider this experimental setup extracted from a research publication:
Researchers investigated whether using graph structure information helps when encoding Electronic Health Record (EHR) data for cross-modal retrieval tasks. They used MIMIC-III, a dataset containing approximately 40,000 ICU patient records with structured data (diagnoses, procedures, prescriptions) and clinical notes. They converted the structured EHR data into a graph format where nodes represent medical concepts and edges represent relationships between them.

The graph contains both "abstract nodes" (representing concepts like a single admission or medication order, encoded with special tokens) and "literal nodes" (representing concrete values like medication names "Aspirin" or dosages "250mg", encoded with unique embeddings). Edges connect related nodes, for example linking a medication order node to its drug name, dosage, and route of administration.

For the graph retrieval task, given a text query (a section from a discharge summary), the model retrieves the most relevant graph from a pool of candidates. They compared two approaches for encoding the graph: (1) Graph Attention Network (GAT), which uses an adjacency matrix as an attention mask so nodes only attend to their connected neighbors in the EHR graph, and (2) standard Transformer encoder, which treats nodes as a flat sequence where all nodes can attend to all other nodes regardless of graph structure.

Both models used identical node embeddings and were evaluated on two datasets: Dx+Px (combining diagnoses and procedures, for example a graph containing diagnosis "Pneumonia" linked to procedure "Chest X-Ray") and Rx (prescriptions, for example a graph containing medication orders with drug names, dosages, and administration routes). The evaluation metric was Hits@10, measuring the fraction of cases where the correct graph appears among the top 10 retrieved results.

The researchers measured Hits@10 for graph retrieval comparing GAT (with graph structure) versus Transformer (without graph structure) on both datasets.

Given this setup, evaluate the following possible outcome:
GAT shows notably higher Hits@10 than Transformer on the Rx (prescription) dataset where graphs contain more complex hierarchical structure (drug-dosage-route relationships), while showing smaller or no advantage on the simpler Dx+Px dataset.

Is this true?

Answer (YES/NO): NO